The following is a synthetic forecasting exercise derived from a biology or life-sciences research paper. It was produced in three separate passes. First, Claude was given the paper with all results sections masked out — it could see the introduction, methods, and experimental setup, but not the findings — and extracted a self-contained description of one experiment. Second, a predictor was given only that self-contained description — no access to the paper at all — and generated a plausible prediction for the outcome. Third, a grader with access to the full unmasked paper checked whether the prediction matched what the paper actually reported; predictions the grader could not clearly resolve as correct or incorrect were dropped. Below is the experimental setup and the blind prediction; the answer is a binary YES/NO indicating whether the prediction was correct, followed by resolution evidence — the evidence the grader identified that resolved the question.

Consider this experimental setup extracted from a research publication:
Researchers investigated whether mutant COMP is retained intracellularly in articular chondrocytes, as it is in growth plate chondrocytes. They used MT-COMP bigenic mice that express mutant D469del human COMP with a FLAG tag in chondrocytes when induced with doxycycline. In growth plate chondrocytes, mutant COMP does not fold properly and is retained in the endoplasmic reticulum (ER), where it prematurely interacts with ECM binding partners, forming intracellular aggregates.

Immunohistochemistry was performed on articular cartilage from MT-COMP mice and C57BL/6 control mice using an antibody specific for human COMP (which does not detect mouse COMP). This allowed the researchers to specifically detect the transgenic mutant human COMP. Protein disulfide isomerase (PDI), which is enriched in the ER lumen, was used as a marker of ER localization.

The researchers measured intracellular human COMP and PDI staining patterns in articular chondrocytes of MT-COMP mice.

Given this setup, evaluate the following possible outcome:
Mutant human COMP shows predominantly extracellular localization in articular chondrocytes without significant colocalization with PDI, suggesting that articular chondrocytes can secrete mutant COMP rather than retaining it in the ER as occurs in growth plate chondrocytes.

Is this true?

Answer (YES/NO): NO